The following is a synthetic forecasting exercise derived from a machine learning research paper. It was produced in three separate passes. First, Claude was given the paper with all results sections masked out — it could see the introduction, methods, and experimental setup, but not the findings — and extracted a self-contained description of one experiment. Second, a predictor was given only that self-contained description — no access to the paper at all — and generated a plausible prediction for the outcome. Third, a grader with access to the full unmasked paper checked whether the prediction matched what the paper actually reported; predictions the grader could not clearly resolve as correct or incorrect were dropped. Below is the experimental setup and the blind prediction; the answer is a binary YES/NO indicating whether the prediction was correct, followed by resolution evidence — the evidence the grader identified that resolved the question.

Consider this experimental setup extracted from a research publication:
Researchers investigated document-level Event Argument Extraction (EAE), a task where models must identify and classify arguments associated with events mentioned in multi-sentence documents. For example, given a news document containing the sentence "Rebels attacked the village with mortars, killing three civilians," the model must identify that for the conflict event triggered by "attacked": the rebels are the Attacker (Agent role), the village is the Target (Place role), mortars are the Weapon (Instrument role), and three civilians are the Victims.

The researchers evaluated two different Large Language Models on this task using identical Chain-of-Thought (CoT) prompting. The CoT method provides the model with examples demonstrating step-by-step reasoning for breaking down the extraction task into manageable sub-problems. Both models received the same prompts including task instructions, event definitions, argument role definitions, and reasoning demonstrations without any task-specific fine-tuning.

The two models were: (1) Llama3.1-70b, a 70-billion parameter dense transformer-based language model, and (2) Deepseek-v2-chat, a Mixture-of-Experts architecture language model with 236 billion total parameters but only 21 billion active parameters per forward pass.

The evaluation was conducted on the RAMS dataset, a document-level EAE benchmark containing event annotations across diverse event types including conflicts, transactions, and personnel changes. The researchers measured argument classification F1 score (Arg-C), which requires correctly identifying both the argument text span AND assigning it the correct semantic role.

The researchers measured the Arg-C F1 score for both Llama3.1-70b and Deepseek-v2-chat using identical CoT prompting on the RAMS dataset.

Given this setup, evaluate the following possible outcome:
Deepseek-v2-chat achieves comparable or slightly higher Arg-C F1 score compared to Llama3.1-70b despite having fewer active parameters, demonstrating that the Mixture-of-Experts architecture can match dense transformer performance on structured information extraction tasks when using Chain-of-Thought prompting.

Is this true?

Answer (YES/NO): NO